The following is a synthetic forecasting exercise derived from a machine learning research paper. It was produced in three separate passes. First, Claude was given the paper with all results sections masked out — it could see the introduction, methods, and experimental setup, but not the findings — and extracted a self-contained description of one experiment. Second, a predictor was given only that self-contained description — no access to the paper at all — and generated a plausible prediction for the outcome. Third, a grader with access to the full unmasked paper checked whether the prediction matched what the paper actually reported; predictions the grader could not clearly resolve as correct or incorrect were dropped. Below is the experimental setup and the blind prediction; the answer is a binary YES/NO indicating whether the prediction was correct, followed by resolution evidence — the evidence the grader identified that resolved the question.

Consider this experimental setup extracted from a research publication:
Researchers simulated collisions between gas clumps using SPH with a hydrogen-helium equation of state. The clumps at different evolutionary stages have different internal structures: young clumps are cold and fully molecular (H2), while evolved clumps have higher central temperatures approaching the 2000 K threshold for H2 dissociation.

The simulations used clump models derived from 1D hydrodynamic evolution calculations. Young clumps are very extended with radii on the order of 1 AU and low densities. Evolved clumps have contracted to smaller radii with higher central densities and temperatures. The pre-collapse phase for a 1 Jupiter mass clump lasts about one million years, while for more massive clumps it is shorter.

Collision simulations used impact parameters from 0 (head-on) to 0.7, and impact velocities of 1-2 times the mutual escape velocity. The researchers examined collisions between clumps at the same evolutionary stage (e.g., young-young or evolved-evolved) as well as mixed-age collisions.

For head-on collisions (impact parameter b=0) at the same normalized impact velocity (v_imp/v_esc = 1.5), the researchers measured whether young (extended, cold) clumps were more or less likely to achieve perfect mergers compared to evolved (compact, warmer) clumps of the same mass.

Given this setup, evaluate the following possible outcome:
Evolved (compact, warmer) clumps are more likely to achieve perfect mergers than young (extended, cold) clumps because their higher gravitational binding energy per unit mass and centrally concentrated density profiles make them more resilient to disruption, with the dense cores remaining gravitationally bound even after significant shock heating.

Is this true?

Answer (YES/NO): YES